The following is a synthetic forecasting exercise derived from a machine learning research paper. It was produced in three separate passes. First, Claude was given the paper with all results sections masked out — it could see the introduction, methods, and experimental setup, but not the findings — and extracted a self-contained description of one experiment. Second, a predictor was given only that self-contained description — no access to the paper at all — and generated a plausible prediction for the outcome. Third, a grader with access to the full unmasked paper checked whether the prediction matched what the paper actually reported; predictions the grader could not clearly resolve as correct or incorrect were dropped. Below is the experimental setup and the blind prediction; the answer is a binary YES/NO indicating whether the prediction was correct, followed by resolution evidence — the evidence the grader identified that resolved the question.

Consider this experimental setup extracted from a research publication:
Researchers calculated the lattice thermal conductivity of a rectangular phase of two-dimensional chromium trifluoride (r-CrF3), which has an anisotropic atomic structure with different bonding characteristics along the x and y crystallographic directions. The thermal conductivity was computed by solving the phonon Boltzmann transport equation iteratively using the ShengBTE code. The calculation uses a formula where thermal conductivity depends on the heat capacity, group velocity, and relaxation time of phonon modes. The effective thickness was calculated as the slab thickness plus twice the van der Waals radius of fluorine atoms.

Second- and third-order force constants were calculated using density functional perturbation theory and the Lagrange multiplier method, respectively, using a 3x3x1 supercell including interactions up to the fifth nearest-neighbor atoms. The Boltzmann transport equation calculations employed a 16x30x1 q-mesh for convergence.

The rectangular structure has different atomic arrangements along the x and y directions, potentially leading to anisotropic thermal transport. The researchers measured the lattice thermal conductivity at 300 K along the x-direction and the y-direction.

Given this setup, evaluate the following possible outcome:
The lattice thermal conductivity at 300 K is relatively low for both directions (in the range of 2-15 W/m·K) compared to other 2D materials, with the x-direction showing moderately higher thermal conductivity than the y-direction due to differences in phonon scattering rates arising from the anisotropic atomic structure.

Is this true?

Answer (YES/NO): NO